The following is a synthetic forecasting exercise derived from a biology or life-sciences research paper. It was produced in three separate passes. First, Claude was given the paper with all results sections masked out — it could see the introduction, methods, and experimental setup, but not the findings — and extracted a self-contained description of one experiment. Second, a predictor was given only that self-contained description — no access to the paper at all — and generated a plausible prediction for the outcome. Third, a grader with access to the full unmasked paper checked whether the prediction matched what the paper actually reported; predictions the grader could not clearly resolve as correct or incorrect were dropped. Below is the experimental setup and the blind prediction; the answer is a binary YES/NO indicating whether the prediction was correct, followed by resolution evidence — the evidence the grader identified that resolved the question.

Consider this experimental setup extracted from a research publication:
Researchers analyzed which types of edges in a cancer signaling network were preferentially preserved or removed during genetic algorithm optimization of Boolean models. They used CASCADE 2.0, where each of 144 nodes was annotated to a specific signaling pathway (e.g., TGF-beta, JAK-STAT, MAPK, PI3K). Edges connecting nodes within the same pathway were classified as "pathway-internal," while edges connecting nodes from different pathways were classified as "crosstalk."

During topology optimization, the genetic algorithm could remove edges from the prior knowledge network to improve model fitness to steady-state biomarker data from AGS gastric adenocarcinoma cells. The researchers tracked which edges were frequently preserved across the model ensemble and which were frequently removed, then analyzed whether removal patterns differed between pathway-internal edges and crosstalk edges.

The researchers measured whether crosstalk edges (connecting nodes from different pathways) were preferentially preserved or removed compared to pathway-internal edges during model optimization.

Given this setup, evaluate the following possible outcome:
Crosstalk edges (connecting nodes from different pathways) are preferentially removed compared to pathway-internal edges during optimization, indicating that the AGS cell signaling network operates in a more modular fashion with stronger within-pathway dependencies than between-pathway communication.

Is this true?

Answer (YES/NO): NO